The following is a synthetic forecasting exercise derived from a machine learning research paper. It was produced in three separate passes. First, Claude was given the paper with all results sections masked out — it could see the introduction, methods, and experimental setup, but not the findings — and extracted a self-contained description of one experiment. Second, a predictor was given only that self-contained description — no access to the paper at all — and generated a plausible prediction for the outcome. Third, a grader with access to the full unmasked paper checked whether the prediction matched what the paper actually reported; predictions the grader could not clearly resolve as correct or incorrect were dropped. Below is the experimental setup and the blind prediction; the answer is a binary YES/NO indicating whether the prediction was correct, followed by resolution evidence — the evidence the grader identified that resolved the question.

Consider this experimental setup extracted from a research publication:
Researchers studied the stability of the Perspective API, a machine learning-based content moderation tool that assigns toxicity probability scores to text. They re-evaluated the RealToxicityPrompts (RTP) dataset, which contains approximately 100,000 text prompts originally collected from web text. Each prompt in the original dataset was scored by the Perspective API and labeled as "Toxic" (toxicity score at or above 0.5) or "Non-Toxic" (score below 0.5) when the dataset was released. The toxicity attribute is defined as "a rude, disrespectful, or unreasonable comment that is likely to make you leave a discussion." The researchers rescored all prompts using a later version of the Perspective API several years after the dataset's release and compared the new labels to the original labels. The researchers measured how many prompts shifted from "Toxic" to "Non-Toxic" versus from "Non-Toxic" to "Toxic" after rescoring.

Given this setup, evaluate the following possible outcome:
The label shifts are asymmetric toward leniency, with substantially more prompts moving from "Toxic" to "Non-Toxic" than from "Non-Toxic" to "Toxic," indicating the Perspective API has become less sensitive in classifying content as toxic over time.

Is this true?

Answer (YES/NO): YES